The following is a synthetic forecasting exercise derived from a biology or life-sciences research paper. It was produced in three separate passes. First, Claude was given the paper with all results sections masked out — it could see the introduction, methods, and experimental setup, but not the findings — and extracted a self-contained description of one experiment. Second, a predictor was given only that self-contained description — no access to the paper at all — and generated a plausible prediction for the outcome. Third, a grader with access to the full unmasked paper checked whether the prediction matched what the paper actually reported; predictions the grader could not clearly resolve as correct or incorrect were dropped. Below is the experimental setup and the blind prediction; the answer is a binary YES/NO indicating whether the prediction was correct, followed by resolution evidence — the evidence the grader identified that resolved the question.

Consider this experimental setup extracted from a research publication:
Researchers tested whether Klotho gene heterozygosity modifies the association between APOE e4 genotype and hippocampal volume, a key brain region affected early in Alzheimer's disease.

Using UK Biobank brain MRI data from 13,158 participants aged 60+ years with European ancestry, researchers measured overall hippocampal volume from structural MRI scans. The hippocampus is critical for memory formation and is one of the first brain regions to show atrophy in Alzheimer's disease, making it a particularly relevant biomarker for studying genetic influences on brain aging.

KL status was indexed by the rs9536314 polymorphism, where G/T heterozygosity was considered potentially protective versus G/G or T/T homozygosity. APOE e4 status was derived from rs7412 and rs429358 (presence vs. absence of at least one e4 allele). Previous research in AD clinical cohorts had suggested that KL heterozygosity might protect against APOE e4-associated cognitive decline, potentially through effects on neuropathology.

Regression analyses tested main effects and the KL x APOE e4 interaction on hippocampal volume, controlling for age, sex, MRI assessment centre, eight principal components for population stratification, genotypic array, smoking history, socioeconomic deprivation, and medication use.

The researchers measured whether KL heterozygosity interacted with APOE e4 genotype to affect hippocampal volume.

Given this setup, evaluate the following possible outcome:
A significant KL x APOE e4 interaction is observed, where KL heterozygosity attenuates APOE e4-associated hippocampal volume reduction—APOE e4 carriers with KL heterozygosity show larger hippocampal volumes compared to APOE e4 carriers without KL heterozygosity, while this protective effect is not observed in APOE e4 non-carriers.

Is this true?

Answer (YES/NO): NO